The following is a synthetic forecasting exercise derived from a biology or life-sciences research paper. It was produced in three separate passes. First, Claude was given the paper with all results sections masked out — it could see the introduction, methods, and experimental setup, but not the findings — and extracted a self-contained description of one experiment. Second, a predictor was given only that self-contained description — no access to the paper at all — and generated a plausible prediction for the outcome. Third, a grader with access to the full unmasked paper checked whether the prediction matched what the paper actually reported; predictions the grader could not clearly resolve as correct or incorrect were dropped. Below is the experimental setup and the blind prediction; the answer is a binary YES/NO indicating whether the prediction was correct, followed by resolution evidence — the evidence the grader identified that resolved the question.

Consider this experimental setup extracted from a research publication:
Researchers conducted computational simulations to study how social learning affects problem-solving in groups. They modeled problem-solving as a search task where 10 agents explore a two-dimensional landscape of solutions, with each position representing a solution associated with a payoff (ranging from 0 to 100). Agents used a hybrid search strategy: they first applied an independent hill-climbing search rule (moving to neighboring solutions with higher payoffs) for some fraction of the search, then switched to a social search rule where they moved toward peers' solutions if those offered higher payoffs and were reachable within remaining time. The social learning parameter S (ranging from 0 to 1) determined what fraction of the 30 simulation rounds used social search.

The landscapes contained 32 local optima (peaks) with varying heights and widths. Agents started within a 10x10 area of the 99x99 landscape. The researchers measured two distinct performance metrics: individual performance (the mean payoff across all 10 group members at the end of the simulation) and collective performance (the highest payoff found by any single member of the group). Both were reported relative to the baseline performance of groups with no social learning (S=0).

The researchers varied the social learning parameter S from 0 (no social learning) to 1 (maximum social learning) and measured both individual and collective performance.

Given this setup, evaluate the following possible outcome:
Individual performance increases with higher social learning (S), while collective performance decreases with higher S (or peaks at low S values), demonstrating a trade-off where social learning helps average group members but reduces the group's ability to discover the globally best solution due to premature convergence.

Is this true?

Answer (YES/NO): NO